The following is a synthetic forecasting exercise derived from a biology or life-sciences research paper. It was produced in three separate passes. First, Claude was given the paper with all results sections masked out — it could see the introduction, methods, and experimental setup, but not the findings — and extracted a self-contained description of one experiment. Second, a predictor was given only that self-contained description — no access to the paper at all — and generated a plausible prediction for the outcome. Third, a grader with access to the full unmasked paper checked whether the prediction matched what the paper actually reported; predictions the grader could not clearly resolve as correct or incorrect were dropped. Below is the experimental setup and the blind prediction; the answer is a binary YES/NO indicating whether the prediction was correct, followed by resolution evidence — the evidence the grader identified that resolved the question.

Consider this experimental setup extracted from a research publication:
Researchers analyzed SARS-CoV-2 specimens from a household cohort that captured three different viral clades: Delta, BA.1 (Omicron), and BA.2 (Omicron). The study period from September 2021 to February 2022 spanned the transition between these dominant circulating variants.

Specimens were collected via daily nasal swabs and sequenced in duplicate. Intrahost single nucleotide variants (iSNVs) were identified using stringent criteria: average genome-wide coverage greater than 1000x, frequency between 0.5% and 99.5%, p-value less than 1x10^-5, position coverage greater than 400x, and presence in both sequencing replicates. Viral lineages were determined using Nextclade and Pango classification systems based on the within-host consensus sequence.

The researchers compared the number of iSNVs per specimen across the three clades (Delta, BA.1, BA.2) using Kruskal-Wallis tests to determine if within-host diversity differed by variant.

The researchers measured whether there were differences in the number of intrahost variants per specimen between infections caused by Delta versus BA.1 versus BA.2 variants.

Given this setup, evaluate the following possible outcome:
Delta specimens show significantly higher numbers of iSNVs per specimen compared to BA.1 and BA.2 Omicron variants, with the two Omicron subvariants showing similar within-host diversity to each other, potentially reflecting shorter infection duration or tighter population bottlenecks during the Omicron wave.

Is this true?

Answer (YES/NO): NO